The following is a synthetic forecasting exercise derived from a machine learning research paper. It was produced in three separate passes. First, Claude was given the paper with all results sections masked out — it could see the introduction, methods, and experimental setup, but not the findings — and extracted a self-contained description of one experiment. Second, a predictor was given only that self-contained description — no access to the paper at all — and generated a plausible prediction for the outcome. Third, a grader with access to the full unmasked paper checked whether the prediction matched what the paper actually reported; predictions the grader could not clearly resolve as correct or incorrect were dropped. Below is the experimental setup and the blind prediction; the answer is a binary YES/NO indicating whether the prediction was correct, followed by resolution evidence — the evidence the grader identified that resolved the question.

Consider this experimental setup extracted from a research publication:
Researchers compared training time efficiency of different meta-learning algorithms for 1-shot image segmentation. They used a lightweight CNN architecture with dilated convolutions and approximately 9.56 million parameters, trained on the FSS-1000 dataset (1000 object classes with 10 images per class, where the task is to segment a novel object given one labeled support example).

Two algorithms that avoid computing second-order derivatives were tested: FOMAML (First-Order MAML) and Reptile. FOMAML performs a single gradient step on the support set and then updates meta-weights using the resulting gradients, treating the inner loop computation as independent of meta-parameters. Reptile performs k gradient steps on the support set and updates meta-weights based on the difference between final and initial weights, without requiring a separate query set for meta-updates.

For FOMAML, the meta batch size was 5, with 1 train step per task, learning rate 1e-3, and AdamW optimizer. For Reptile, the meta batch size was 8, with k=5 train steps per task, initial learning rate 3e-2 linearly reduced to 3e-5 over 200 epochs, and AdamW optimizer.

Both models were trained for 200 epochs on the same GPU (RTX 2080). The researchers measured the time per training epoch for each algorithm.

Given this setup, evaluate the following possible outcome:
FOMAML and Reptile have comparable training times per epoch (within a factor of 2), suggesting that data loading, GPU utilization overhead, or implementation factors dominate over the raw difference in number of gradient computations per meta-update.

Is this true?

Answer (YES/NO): NO